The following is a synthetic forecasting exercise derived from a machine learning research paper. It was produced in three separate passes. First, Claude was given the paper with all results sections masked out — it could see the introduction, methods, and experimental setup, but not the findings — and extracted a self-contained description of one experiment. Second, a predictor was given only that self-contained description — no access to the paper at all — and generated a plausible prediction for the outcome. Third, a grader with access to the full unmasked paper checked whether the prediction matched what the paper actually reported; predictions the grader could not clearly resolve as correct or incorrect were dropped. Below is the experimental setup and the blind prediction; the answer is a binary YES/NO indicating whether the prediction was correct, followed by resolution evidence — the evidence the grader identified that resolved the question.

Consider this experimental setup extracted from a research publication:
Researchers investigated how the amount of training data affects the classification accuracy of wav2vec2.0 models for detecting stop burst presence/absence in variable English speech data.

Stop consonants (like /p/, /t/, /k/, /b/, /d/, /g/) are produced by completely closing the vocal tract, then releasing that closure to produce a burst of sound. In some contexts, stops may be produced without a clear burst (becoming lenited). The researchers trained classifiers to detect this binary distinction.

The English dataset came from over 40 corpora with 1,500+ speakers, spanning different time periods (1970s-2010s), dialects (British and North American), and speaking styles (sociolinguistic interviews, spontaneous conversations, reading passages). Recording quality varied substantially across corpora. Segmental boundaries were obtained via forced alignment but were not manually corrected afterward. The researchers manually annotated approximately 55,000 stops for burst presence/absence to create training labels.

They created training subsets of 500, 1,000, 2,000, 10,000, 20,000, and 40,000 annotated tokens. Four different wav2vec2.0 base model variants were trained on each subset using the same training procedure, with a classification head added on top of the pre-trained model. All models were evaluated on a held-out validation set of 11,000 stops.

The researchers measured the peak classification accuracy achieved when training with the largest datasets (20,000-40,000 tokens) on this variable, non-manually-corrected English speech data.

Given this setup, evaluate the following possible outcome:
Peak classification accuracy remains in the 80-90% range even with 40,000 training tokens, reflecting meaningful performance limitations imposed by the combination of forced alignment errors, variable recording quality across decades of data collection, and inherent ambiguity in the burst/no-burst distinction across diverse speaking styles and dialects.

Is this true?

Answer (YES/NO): YES